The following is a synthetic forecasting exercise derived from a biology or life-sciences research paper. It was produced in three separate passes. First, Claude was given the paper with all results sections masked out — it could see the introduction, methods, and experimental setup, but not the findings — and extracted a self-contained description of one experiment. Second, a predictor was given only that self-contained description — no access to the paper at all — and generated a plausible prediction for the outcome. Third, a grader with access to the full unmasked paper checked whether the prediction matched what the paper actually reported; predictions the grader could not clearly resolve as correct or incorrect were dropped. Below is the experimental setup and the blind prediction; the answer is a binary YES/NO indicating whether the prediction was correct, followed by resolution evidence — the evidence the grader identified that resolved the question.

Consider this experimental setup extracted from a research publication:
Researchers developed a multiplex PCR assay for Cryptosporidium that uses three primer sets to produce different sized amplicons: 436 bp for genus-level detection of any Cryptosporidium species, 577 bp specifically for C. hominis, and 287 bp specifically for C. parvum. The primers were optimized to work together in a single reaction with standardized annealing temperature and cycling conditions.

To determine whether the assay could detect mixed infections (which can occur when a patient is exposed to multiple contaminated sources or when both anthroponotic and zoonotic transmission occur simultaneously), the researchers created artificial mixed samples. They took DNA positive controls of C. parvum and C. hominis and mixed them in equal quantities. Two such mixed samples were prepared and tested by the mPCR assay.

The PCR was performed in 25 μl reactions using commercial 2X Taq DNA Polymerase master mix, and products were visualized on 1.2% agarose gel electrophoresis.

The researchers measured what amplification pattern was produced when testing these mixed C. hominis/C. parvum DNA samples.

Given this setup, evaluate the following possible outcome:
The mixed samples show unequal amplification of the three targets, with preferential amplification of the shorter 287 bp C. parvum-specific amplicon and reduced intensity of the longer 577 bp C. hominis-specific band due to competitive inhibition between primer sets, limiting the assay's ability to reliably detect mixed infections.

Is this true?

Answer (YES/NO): NO